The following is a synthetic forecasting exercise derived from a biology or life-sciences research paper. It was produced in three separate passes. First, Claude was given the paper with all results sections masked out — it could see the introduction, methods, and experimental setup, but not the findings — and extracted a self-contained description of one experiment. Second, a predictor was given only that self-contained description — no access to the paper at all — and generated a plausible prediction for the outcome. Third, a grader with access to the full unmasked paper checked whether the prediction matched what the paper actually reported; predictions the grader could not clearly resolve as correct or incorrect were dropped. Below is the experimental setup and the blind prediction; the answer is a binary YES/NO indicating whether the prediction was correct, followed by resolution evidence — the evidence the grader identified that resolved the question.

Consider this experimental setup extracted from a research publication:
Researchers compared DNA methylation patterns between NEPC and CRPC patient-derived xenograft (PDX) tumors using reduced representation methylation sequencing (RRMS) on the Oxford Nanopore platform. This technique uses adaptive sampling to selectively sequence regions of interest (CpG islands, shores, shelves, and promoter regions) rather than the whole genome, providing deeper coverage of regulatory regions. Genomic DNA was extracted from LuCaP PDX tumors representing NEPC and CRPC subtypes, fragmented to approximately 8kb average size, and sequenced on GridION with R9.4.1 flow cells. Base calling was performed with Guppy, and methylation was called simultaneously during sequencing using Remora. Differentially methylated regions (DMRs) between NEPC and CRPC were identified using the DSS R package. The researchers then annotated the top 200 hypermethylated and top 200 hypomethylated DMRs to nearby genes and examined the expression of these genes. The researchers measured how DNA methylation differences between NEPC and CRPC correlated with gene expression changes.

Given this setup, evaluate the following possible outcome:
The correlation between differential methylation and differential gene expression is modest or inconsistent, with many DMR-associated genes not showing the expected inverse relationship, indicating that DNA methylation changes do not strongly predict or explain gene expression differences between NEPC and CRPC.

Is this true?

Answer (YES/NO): NO